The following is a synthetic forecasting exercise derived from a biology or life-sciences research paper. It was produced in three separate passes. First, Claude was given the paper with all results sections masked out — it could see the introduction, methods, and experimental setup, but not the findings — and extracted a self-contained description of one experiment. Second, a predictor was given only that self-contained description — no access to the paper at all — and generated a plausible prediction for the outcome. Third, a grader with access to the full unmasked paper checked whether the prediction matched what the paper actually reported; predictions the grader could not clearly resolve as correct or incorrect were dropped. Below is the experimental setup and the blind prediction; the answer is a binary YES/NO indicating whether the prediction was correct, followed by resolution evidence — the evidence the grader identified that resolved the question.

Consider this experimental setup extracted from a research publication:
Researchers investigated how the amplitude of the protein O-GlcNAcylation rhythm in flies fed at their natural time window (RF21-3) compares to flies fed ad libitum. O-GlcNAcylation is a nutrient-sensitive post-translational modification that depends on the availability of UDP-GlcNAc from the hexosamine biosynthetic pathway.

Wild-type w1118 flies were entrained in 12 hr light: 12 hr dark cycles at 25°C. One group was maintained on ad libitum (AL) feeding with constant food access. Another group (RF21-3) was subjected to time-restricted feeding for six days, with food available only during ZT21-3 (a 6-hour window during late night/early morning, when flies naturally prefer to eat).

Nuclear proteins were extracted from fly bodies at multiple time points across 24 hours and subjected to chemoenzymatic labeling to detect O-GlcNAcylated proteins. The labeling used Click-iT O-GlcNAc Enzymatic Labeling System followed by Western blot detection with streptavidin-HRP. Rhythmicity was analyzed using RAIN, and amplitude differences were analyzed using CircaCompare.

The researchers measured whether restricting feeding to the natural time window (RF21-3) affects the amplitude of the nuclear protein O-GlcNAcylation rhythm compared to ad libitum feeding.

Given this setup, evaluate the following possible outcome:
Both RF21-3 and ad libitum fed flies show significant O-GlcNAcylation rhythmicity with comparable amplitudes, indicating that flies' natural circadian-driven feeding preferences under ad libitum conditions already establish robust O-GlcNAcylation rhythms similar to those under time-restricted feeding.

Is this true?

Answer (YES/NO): NO